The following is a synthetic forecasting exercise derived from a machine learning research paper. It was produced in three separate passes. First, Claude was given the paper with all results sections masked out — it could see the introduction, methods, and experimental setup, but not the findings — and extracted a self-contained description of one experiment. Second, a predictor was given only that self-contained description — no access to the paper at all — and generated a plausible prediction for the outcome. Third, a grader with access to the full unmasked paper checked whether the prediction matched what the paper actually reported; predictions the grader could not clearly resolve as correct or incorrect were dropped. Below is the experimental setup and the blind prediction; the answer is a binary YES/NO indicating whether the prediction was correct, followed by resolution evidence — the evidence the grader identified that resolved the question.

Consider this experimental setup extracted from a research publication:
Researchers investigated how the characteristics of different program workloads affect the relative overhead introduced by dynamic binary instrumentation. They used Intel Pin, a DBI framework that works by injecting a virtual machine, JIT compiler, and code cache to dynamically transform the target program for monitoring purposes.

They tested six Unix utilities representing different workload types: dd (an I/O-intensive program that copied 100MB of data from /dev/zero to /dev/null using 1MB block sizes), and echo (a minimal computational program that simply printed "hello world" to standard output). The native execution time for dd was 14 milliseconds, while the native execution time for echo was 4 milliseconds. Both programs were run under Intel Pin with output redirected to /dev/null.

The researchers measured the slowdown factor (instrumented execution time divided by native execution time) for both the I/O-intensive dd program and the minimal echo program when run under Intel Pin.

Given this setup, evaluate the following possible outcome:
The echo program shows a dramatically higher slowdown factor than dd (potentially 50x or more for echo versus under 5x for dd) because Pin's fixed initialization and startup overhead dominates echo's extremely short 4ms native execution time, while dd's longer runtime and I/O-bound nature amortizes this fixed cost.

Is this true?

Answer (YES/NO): NO